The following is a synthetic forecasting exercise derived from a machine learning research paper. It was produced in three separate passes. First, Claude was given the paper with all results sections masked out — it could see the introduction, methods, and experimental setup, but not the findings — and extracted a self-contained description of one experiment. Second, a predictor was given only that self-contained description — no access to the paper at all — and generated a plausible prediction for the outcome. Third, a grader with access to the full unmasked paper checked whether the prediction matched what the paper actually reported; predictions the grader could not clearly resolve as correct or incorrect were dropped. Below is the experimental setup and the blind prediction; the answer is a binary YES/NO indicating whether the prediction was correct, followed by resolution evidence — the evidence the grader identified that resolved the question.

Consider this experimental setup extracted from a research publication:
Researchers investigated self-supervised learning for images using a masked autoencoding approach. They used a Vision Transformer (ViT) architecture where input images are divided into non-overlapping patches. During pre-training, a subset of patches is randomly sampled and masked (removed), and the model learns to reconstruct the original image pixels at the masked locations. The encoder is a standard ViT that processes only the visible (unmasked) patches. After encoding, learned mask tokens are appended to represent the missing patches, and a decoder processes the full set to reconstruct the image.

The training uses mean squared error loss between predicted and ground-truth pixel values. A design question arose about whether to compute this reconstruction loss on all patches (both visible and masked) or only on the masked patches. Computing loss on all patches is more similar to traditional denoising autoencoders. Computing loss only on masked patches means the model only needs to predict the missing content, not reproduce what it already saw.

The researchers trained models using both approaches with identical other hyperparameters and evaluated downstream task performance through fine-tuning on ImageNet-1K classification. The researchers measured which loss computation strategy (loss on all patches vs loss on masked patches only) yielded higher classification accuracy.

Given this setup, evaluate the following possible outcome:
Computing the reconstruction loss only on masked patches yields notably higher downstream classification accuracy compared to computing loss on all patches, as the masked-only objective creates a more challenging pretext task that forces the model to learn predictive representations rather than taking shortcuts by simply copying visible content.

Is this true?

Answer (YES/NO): NO